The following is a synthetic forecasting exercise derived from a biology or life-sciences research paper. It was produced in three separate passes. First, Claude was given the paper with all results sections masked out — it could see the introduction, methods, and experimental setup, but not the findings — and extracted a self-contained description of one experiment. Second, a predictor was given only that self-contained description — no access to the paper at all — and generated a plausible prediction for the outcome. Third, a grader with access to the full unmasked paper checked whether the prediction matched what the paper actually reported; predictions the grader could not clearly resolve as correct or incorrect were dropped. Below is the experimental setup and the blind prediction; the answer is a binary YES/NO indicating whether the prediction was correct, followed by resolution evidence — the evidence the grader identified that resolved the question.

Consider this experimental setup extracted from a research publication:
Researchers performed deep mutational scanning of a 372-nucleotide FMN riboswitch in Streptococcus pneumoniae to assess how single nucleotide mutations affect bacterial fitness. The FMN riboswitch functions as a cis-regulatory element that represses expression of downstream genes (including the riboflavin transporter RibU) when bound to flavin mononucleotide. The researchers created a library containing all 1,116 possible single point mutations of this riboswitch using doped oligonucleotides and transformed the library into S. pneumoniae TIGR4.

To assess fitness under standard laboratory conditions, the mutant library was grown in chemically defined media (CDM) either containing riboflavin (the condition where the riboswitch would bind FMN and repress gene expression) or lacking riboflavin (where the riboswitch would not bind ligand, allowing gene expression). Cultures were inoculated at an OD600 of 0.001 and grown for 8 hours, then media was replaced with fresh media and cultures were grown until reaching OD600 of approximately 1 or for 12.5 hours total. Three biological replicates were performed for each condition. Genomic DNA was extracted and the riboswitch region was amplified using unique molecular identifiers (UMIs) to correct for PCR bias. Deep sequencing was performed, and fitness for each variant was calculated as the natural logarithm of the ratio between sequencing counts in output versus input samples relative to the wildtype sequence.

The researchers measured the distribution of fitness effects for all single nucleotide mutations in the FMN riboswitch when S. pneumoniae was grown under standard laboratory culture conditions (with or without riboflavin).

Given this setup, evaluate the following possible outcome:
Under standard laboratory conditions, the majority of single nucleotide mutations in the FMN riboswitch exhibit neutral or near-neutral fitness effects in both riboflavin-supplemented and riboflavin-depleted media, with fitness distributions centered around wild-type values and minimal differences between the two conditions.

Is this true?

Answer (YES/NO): YES